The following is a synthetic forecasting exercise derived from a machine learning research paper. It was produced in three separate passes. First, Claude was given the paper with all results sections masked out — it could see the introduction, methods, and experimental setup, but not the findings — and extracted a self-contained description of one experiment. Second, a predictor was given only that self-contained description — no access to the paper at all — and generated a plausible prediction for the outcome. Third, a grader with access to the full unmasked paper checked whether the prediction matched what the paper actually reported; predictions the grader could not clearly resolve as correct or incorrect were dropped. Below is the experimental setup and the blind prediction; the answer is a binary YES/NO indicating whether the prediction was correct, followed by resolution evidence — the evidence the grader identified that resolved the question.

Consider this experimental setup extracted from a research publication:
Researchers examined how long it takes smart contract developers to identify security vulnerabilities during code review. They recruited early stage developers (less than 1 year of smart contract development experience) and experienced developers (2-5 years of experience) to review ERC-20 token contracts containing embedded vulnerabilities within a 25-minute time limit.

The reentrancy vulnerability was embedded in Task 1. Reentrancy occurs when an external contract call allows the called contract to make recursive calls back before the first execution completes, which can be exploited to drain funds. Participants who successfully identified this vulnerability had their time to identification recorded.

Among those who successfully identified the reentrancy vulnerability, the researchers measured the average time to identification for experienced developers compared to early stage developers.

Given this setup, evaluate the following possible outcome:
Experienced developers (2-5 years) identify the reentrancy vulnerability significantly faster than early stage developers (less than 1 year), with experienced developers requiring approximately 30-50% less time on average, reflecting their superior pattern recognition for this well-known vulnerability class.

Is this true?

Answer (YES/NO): YES